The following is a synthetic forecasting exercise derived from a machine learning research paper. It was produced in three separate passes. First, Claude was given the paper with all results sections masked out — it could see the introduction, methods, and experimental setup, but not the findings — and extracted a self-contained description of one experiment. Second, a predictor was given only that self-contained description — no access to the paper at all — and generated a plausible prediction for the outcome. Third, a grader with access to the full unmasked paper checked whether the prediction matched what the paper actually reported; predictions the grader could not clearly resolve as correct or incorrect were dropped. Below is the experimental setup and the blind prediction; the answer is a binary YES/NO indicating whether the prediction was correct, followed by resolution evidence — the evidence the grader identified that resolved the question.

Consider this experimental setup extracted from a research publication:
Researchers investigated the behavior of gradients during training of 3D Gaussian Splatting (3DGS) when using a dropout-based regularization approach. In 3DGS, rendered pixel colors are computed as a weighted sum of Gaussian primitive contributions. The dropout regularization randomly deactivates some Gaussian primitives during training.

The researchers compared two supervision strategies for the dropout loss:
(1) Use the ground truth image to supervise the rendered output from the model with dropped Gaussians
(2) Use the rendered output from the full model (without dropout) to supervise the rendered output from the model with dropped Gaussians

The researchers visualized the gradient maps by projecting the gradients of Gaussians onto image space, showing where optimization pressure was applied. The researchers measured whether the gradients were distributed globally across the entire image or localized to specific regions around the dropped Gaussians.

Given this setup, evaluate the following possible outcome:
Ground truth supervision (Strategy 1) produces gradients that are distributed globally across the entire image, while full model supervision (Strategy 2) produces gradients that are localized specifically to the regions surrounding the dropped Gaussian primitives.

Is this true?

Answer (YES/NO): YES